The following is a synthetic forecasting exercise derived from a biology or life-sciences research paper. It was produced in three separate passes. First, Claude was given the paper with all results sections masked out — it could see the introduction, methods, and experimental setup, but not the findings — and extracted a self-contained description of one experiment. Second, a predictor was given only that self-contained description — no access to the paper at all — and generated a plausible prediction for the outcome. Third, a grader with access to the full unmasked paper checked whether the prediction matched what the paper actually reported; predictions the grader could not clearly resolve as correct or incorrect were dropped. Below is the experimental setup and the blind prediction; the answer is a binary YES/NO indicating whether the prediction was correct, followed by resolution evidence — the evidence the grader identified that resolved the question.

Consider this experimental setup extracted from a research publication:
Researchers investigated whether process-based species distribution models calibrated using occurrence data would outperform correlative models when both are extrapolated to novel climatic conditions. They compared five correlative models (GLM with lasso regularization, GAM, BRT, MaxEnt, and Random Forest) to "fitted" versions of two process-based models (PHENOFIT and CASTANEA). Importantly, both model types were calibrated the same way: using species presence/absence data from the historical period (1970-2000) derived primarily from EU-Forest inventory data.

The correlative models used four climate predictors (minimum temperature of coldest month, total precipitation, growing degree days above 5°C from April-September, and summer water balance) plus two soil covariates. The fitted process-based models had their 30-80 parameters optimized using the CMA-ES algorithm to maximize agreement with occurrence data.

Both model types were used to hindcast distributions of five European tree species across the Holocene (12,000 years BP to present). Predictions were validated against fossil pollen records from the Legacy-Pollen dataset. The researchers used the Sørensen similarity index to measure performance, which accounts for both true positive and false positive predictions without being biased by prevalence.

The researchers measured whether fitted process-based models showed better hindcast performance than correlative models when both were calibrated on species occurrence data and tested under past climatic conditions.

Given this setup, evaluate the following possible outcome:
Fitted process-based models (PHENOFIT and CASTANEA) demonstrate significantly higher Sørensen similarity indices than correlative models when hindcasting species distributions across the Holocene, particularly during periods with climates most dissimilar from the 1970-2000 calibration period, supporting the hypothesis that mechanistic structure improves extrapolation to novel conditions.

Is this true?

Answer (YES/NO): YES